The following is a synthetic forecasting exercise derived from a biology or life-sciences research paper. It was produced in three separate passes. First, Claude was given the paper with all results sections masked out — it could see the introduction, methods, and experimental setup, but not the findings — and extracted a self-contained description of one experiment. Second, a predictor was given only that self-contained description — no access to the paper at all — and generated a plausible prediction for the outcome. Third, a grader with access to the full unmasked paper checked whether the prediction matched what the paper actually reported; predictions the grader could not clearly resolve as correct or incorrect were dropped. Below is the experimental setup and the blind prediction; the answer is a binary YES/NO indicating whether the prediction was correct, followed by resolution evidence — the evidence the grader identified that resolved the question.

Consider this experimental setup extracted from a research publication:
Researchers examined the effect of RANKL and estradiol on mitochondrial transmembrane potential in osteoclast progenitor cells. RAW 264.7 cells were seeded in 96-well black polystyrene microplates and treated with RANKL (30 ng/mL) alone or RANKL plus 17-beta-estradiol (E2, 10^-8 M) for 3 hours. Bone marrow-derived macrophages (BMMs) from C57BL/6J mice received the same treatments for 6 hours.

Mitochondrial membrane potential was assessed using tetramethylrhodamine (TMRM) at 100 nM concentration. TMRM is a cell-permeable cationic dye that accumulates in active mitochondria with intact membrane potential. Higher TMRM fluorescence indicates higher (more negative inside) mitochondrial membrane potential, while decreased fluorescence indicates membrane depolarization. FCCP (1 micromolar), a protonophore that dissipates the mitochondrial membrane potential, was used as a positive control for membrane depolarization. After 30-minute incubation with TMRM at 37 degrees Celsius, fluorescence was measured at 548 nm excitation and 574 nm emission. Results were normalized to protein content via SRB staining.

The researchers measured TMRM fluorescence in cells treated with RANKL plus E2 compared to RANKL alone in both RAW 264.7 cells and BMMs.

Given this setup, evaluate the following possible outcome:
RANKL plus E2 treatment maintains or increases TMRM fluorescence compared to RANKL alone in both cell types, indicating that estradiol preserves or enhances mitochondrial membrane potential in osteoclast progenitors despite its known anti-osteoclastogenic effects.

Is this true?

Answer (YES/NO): NO